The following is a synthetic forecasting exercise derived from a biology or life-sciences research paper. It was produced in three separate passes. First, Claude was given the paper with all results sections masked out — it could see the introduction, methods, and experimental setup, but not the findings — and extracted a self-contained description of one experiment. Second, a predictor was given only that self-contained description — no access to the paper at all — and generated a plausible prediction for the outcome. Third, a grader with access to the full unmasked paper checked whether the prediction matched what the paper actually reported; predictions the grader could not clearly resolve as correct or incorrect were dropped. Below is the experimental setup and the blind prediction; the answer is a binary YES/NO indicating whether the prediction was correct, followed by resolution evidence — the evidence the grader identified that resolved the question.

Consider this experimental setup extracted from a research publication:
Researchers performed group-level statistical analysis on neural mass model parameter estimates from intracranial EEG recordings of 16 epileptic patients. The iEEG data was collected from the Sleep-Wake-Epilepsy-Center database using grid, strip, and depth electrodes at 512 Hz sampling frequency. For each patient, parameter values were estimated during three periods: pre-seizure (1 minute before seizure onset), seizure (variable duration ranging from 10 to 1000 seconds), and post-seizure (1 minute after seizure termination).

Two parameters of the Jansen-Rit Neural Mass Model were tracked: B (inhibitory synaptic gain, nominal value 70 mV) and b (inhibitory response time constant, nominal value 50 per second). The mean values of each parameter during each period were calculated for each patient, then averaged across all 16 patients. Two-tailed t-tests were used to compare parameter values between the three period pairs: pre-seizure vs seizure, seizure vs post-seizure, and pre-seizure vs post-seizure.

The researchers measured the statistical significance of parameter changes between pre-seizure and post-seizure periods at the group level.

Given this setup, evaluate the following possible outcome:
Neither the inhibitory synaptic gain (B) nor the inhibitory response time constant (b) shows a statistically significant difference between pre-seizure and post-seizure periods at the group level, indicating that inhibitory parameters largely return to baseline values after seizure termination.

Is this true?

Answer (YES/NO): YES